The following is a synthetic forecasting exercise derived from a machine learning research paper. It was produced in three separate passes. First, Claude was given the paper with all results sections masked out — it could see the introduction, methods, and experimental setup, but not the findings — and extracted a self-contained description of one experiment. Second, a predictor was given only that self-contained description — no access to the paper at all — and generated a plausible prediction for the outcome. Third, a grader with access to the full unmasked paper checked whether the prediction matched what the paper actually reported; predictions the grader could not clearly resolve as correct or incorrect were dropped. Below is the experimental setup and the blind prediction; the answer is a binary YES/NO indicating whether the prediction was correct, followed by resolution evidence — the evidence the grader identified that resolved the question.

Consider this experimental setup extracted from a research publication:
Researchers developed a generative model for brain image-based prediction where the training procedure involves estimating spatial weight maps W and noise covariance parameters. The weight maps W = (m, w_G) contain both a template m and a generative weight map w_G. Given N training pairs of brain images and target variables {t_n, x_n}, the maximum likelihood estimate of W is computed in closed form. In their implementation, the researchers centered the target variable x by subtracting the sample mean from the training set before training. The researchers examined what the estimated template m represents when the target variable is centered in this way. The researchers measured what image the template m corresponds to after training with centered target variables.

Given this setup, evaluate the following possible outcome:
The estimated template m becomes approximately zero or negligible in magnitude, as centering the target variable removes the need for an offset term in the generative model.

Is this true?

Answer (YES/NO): NO